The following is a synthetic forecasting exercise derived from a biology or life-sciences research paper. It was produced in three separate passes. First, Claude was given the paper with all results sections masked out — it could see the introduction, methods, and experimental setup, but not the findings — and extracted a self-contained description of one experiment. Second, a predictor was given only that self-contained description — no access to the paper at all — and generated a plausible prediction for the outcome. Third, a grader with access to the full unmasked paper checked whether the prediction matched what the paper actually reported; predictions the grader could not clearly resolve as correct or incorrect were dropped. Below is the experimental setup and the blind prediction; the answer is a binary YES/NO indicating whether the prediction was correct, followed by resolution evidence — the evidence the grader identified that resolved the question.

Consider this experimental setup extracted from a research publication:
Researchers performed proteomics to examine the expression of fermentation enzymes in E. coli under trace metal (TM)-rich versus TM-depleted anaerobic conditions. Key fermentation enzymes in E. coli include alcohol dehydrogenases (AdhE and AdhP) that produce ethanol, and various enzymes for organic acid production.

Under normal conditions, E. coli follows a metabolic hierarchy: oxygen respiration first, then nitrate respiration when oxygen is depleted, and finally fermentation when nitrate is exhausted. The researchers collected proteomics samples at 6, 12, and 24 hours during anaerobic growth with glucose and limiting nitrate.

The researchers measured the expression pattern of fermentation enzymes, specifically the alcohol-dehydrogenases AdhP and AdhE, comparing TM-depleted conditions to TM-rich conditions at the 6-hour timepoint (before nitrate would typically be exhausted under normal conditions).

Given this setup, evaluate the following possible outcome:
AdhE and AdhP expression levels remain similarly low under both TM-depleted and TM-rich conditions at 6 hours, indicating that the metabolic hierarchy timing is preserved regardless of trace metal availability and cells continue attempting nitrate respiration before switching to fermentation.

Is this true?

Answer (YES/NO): NO